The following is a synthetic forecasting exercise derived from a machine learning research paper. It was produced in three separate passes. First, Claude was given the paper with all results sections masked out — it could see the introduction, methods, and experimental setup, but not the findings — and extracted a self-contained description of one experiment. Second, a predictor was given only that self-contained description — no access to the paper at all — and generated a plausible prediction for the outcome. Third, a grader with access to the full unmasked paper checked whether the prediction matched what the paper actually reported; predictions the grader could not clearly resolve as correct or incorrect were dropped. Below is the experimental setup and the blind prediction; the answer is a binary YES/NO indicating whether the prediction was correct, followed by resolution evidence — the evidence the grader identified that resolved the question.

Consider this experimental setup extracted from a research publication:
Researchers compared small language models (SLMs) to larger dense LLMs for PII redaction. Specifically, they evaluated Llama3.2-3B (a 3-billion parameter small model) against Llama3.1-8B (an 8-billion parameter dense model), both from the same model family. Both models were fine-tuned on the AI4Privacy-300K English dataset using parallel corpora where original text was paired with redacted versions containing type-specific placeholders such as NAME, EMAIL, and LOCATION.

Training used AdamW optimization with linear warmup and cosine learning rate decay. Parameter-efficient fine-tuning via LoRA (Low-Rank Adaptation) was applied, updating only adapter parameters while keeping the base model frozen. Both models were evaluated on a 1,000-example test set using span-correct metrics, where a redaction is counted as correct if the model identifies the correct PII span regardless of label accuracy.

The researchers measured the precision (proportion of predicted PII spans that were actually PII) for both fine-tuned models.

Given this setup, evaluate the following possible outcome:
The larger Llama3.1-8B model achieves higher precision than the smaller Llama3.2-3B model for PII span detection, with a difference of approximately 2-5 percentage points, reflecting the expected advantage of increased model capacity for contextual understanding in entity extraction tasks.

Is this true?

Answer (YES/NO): NO